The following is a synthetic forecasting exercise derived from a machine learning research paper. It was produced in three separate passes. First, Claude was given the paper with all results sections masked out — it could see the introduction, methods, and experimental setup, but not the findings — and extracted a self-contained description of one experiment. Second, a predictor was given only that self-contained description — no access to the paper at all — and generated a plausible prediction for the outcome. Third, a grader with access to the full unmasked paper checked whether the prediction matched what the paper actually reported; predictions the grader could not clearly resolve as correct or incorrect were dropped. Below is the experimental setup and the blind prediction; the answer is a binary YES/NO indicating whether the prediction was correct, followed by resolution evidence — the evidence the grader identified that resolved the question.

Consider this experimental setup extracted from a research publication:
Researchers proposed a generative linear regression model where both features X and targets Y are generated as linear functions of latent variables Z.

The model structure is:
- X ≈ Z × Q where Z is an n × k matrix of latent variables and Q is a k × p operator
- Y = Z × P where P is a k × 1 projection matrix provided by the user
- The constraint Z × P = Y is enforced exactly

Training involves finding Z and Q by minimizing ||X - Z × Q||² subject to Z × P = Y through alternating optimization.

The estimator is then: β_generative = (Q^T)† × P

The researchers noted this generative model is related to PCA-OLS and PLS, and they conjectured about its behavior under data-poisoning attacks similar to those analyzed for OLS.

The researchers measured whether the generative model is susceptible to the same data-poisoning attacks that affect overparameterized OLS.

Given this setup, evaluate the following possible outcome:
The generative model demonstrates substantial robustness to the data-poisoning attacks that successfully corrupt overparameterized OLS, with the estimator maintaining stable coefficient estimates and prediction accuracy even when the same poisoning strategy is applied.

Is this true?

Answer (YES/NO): YES